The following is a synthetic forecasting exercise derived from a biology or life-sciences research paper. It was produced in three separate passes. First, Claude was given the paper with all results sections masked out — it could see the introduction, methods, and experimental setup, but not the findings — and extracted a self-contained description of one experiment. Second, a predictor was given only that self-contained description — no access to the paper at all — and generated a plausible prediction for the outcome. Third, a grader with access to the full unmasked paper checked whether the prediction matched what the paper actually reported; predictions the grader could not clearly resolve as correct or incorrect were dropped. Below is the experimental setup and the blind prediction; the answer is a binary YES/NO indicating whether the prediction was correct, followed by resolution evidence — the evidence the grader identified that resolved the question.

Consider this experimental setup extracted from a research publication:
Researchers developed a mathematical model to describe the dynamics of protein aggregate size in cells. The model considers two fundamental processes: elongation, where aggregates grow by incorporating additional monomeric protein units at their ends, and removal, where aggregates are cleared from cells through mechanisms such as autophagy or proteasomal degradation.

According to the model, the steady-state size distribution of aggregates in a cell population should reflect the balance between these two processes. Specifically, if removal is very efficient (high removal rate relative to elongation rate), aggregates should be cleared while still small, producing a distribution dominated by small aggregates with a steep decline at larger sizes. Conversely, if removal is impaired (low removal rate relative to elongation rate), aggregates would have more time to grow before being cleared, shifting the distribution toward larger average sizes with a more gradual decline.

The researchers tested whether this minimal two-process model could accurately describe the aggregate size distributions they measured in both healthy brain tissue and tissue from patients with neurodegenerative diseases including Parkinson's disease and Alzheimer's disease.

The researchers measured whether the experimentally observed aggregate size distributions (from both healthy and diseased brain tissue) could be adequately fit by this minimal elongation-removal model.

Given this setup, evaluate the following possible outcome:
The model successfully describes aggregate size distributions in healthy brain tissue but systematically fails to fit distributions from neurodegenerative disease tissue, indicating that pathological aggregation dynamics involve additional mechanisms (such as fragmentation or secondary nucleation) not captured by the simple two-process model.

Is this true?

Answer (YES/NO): NO